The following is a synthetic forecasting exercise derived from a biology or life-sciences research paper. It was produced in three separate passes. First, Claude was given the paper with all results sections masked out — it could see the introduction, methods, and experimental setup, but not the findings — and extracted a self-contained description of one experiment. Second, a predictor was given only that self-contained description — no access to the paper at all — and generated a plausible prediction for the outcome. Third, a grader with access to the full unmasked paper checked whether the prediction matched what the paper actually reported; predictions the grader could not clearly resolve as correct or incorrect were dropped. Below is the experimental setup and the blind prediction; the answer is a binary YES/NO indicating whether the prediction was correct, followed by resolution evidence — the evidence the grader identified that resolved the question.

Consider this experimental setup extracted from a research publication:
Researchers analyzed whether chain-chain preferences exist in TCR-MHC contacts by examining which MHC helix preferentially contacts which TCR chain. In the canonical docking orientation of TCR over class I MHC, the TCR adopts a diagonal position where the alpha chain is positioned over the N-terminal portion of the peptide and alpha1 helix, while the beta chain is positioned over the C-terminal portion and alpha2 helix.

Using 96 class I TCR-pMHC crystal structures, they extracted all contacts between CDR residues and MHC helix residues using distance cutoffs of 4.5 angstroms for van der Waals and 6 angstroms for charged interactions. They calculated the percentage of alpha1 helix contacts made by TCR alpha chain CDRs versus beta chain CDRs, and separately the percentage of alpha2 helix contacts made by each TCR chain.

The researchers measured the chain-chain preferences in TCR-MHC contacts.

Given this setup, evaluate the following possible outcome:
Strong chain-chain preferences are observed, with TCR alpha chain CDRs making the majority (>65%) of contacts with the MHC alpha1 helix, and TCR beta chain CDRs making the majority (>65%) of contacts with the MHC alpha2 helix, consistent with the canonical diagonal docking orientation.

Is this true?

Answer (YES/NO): NO